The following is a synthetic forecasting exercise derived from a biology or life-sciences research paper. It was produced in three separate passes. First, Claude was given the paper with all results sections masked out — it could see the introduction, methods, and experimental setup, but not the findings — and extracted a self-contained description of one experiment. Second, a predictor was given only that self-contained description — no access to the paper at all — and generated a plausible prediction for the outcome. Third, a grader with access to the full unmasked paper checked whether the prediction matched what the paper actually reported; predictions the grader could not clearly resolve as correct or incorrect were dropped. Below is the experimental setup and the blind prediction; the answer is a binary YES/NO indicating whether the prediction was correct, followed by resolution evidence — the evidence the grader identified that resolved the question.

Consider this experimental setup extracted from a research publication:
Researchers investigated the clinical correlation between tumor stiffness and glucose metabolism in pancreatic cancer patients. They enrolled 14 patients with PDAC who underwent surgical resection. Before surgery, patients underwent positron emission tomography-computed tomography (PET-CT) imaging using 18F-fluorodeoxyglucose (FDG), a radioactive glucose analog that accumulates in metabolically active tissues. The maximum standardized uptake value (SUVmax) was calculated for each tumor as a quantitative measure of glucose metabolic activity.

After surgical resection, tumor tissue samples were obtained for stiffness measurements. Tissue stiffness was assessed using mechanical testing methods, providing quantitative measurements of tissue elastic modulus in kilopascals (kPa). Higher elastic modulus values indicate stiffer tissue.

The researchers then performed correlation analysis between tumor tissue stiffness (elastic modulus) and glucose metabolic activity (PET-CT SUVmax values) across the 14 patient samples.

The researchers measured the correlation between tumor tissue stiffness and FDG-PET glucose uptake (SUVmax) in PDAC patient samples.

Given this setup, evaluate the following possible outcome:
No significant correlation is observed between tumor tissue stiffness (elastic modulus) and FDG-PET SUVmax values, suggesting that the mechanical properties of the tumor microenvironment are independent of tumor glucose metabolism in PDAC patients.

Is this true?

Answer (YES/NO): NO